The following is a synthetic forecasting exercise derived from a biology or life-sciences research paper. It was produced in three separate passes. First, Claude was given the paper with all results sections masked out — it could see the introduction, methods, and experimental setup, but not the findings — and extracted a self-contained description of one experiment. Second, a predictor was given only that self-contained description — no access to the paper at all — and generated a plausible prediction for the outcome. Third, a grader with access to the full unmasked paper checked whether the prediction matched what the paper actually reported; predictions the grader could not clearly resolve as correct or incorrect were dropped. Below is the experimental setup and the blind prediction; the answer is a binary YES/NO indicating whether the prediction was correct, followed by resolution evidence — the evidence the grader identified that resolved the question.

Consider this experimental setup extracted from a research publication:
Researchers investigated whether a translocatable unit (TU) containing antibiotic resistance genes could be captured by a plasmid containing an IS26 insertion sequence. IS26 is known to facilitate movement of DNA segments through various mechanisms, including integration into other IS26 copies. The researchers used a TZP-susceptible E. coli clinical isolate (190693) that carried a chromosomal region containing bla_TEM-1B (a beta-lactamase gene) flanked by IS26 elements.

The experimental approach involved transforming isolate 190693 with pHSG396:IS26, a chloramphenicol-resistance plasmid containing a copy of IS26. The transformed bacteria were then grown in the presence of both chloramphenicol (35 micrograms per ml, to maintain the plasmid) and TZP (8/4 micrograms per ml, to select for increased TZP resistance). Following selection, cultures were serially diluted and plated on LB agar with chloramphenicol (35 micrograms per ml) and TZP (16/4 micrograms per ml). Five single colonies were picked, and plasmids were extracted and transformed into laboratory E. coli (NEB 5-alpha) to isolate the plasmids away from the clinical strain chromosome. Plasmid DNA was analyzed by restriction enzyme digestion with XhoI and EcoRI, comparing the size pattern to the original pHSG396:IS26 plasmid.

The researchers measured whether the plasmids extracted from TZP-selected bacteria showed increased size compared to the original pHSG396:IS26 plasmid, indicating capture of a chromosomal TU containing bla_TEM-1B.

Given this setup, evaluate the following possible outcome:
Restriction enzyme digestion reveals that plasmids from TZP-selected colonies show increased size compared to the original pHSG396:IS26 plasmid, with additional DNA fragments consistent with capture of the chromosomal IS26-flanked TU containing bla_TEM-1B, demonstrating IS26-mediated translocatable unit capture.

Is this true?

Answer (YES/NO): YES